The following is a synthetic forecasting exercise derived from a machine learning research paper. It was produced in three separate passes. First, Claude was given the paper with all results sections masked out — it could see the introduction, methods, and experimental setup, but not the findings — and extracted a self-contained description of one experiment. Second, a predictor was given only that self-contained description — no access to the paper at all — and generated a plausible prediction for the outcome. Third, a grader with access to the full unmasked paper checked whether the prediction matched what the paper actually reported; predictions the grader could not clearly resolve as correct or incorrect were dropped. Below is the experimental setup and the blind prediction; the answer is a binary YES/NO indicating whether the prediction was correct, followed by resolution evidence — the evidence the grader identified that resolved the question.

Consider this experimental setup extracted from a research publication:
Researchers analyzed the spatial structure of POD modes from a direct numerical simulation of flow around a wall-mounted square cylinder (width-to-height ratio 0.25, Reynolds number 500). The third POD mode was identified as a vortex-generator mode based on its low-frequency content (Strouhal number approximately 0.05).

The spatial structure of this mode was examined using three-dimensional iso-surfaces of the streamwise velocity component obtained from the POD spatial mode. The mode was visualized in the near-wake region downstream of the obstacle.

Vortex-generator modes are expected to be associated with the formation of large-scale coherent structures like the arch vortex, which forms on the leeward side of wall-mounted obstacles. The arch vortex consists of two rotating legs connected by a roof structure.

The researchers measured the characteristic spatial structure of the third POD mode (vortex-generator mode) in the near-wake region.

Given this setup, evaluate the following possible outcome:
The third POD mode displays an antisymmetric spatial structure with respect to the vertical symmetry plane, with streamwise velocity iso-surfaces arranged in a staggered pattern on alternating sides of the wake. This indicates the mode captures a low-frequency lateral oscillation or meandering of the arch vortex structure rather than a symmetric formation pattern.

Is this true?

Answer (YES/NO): NO